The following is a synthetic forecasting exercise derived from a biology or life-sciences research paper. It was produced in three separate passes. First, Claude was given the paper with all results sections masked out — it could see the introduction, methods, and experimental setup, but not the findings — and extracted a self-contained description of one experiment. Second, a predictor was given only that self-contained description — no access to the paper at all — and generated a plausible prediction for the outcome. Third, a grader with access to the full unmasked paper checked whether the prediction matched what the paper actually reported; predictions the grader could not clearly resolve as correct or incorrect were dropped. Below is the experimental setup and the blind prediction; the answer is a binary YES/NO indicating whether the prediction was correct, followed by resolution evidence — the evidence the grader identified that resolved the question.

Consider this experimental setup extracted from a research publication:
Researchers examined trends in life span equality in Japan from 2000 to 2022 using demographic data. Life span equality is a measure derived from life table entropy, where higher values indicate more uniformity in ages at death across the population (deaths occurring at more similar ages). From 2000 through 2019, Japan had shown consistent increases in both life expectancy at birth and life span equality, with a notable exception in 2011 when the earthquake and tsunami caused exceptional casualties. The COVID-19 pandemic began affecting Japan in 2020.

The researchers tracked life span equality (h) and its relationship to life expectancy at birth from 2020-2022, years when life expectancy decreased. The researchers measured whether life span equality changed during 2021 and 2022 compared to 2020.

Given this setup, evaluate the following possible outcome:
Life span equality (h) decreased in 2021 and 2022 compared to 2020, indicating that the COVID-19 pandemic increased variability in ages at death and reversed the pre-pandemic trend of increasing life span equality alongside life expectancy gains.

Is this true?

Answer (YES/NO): NO